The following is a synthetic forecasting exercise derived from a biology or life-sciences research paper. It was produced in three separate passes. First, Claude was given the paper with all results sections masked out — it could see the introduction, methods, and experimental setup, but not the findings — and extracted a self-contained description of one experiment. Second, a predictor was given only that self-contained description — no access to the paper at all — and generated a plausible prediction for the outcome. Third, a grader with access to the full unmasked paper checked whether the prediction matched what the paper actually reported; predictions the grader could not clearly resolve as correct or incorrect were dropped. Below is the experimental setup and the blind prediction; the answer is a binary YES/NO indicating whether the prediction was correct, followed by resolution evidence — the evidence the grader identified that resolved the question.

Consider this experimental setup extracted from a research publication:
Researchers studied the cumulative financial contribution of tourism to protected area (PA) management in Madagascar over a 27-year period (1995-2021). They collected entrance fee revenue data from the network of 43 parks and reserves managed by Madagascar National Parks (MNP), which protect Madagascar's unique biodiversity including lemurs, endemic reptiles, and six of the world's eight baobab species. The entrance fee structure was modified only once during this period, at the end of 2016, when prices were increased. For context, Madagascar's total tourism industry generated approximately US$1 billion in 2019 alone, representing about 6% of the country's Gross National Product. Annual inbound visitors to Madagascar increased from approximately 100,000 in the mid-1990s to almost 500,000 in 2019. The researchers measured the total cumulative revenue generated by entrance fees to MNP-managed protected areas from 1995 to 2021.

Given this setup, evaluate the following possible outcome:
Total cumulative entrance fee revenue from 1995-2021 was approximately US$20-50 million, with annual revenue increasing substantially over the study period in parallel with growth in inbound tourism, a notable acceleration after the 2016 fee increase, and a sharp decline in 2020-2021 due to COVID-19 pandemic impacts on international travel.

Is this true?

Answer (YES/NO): NO